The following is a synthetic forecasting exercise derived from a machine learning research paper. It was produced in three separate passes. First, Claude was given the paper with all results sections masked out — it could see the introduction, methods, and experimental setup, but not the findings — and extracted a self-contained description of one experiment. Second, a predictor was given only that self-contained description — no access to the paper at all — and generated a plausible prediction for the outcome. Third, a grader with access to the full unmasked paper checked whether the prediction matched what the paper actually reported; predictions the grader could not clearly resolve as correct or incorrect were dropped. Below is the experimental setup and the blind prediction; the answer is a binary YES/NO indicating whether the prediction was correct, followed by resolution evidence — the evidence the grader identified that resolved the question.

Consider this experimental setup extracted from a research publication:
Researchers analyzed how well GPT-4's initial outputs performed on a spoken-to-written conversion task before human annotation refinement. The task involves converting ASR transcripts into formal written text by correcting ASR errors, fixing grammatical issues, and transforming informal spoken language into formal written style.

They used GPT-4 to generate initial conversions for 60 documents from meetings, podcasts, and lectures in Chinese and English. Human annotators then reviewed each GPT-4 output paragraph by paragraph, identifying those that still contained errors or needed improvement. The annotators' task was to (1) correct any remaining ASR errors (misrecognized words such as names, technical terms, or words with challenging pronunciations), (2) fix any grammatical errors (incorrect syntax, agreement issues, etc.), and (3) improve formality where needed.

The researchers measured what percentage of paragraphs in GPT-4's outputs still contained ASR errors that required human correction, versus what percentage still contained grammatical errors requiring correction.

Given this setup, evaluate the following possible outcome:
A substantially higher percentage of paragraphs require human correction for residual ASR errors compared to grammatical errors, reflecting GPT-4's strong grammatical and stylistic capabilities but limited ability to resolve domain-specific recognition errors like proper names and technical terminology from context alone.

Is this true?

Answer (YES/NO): YES